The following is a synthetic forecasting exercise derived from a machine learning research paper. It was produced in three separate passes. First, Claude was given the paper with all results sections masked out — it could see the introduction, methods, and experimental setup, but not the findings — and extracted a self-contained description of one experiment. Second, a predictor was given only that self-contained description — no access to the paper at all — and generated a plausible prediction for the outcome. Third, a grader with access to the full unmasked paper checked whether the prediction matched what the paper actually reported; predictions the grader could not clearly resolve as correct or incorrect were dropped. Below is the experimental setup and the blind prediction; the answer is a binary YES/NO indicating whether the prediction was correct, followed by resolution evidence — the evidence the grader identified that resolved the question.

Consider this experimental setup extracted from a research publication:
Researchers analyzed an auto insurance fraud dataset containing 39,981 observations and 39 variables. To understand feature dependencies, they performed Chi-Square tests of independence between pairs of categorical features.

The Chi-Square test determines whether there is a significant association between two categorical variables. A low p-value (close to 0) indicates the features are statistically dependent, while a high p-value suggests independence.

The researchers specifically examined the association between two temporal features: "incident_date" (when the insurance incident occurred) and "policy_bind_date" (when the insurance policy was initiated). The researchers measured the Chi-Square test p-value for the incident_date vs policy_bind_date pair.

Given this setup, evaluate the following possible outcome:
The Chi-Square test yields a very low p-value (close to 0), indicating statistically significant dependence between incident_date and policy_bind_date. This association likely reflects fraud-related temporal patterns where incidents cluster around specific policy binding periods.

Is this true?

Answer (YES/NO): NO